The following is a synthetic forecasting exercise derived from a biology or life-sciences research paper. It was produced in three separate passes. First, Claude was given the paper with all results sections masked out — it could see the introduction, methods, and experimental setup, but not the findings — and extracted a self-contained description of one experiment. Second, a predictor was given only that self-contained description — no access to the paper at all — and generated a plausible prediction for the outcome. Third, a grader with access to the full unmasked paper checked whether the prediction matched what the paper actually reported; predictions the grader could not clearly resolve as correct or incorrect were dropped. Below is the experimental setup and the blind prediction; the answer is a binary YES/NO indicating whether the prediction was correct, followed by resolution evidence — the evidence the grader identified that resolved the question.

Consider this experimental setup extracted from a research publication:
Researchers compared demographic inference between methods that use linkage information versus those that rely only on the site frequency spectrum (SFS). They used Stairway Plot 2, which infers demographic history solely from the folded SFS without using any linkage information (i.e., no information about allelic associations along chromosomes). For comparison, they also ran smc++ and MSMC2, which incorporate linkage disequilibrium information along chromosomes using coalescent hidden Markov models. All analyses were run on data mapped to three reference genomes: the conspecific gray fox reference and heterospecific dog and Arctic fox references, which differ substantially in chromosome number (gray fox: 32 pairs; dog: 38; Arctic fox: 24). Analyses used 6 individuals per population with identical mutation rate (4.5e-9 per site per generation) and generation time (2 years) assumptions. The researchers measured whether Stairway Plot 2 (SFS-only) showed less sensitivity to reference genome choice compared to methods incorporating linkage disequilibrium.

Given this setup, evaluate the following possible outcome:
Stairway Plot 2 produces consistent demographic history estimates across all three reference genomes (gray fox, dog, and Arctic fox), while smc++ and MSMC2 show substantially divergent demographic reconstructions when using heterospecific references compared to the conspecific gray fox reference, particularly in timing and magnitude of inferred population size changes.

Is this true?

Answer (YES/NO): NO